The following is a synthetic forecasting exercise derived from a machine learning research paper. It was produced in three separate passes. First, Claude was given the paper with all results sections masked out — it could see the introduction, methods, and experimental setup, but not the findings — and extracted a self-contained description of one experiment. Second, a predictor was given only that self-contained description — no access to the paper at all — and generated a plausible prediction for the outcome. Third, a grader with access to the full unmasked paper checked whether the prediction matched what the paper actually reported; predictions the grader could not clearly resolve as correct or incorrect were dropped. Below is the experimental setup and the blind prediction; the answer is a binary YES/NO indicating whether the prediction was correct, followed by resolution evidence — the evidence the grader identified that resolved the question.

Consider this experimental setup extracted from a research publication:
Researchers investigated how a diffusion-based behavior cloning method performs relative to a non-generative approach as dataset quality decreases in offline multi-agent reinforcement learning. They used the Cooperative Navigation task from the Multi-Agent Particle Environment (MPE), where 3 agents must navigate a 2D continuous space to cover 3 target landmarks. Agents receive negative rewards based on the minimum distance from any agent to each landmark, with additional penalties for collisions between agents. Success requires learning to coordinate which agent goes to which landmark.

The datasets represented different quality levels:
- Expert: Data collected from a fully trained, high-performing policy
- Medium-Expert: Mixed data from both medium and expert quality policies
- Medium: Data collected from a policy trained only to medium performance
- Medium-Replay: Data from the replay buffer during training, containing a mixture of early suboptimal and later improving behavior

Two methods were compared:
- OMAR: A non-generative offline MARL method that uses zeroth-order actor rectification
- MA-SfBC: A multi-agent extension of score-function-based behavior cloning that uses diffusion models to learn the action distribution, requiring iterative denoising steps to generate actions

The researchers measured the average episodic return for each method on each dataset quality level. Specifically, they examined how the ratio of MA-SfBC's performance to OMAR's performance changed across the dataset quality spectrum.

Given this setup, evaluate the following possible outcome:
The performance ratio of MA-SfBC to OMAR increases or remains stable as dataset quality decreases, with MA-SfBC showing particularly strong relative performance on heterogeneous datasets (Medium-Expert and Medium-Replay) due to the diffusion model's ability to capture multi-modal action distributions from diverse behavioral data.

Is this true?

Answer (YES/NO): NO